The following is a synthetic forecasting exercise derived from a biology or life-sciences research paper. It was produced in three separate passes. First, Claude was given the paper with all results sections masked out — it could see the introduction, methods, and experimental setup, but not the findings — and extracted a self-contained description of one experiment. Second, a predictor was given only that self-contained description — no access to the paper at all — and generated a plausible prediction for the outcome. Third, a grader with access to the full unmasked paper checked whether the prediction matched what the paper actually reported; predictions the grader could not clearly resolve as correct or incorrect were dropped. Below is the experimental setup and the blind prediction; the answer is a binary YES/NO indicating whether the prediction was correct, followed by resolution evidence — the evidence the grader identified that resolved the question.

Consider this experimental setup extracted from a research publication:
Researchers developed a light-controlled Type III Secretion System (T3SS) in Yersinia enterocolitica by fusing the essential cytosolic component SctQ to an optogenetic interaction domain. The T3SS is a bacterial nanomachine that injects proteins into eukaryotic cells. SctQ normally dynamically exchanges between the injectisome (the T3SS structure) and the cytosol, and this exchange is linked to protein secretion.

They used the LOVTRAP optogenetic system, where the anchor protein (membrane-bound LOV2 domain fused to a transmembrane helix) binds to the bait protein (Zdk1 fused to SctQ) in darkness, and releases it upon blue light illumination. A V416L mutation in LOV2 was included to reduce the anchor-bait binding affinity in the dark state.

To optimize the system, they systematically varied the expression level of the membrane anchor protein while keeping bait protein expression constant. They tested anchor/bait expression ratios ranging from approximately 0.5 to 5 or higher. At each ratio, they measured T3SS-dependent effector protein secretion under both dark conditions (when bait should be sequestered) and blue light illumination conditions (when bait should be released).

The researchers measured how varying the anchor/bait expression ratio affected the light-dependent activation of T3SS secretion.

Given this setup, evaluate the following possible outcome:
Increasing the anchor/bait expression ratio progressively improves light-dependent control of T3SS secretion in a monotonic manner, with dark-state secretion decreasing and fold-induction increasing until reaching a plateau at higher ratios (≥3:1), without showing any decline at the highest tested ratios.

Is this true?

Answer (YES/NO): NO